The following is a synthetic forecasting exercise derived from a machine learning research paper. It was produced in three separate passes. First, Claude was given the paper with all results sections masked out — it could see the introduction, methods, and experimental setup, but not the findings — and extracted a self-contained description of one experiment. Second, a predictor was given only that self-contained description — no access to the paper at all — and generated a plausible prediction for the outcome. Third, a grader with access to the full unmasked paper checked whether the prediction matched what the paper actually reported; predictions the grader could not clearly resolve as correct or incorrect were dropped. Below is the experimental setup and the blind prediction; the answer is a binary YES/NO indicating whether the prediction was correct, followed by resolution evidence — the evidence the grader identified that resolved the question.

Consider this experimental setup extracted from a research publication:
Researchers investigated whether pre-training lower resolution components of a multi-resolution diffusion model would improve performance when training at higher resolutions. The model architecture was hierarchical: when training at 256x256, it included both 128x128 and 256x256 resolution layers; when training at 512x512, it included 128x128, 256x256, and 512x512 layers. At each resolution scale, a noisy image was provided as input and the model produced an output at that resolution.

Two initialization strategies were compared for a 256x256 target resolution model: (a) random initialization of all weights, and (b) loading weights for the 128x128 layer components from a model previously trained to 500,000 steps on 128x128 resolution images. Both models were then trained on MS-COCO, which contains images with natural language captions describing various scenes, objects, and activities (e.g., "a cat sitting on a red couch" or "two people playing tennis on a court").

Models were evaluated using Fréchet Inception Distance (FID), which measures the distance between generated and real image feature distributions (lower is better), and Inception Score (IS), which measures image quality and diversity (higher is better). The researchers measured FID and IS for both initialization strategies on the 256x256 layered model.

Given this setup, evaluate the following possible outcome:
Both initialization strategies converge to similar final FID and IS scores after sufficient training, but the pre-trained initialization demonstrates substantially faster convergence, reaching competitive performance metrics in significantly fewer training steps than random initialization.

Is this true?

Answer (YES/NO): NO